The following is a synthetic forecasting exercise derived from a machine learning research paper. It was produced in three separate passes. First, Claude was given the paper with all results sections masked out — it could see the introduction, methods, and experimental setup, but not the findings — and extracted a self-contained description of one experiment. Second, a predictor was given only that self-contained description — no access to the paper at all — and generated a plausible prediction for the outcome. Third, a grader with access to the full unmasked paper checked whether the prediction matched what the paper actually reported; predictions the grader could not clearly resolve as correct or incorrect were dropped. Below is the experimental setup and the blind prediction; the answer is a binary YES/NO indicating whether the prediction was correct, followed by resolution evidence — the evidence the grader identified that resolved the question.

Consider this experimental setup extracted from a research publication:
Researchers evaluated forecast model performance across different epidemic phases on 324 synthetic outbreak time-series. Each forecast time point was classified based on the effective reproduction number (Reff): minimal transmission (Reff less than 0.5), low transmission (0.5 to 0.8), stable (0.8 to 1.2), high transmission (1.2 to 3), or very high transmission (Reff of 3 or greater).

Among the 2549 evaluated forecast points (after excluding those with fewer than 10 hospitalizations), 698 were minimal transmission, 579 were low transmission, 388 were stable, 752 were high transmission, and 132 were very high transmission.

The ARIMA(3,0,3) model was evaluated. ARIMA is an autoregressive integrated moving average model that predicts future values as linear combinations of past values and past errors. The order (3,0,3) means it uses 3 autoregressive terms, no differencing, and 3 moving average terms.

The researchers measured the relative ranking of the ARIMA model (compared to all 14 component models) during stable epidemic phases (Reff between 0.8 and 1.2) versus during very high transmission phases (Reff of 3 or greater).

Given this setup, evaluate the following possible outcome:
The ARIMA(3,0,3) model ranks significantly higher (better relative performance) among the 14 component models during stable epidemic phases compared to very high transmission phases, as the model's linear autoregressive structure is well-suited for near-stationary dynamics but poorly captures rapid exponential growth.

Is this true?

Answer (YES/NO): NO